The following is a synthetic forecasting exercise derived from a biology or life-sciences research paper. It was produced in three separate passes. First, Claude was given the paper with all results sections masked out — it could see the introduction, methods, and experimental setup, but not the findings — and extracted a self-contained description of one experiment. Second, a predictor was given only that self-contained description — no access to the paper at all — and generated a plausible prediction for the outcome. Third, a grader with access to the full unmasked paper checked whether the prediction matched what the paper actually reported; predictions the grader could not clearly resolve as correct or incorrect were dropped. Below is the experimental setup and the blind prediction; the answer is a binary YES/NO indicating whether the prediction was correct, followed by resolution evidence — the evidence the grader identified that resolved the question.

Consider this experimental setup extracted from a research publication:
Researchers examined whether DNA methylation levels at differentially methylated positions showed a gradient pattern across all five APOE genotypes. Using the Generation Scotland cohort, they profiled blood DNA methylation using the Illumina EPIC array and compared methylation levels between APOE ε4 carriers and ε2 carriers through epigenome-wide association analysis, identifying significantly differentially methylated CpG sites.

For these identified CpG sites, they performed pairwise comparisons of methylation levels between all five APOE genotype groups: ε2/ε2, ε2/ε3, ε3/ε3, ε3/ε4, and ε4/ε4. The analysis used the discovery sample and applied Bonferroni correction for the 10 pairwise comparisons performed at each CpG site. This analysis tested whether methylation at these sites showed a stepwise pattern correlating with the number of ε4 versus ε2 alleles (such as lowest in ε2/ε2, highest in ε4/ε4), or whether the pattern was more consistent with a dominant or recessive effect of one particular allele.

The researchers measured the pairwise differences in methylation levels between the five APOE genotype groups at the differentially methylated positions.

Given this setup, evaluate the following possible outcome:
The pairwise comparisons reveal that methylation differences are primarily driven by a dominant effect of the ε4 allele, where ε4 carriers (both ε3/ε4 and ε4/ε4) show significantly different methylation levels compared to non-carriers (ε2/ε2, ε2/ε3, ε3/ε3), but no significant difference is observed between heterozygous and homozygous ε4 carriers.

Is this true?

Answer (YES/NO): NO